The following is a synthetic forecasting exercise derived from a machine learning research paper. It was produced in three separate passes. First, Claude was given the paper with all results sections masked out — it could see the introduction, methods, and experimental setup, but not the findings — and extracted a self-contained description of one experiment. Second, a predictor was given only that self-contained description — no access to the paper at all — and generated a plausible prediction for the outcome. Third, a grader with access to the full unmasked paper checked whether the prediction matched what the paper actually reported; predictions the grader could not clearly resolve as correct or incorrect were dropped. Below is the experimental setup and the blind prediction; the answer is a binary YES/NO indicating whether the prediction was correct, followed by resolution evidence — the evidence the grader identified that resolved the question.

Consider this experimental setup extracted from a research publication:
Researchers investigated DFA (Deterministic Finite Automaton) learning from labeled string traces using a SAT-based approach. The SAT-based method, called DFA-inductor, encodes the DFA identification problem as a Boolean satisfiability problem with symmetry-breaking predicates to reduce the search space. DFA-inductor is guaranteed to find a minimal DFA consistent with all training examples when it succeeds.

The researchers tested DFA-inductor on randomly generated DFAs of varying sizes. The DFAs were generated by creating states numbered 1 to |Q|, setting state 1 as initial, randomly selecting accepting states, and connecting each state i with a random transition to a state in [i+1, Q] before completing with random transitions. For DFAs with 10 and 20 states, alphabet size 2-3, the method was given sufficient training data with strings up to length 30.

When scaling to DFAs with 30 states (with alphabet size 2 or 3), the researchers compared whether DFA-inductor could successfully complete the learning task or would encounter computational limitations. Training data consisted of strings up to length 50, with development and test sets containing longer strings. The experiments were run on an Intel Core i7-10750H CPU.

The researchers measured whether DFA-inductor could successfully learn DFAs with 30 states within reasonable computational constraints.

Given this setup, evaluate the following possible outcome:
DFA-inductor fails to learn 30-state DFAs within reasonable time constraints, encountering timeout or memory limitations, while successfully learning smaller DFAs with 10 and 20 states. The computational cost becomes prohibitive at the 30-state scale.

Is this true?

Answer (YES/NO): YES